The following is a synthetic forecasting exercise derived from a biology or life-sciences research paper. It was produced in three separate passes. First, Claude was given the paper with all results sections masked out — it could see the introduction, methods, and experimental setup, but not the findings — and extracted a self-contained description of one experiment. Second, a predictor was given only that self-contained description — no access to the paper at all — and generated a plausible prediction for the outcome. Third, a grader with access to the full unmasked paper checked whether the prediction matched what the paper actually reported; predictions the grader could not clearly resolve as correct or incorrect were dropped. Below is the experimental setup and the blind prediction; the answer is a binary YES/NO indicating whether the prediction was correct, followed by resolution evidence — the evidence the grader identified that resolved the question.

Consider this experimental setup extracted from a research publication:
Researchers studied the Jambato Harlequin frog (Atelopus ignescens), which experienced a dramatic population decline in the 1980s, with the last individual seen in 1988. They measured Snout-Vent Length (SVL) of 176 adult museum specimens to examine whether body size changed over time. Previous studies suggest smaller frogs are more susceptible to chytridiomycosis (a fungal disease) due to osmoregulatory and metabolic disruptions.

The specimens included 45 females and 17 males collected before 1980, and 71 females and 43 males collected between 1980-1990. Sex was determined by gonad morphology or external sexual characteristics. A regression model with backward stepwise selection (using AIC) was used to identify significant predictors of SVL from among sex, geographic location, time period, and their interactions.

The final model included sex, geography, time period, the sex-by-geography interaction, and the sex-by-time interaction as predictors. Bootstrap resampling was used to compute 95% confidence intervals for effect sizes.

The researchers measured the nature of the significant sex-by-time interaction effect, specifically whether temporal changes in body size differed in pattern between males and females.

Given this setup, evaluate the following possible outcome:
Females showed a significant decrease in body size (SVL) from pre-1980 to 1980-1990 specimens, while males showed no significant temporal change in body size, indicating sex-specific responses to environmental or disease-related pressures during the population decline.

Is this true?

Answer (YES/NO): NO